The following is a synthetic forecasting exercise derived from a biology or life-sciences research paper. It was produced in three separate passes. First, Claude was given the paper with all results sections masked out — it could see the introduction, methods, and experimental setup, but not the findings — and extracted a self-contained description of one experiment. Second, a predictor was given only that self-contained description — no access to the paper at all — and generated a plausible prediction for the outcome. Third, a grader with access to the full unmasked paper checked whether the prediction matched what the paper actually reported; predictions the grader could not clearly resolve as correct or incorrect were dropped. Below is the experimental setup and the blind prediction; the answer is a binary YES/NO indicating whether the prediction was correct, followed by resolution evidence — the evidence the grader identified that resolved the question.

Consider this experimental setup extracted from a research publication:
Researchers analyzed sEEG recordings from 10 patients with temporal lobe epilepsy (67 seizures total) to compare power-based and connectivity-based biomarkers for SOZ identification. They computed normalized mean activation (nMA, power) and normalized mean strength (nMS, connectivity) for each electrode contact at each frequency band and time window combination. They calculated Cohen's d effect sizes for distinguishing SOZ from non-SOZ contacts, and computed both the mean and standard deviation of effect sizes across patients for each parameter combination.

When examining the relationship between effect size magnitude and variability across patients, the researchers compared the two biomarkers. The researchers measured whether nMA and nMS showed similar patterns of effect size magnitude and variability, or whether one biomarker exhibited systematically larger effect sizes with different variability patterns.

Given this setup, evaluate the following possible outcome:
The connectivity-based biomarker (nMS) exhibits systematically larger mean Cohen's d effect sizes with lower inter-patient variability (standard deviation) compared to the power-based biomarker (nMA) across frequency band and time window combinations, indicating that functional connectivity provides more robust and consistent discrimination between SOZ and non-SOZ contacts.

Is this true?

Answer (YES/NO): NO